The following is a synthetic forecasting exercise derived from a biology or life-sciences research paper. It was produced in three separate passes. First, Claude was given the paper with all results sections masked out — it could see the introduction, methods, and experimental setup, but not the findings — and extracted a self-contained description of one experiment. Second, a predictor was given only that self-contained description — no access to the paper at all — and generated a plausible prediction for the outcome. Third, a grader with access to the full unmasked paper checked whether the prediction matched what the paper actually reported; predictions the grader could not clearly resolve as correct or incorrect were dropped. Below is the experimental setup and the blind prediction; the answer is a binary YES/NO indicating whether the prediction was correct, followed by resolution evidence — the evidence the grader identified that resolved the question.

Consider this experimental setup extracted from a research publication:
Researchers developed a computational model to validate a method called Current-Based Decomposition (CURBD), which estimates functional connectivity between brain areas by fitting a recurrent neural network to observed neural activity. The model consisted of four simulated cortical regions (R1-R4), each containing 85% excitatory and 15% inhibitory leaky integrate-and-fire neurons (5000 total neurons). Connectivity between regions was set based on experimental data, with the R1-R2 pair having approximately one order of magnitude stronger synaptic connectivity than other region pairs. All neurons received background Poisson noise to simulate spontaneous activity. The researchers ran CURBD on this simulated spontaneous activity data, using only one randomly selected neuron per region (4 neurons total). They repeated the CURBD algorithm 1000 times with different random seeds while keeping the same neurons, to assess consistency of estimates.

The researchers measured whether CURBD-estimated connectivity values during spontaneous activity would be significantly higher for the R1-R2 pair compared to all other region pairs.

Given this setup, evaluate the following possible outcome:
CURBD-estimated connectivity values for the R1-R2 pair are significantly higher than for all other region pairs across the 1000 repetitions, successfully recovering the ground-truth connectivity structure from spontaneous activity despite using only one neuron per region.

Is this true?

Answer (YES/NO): YES